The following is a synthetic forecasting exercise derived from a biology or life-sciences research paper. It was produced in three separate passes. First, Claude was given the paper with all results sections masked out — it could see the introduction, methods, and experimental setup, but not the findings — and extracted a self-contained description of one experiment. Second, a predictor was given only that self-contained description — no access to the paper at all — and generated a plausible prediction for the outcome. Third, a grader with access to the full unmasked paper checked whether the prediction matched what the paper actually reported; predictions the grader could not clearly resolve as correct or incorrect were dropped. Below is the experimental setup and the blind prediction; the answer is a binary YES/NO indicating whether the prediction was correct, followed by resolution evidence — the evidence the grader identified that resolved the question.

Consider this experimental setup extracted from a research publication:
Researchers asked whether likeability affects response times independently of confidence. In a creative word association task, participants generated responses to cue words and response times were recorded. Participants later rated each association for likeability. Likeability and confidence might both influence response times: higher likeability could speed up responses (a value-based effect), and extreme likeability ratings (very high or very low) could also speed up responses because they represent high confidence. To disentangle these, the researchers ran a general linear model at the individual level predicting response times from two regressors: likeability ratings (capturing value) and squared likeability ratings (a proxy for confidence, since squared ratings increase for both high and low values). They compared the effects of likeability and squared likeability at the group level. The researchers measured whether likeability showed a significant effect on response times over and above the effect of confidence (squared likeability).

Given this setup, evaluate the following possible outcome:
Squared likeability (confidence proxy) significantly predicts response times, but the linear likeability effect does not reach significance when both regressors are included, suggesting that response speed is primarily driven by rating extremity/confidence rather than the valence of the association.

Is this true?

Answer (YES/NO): NO